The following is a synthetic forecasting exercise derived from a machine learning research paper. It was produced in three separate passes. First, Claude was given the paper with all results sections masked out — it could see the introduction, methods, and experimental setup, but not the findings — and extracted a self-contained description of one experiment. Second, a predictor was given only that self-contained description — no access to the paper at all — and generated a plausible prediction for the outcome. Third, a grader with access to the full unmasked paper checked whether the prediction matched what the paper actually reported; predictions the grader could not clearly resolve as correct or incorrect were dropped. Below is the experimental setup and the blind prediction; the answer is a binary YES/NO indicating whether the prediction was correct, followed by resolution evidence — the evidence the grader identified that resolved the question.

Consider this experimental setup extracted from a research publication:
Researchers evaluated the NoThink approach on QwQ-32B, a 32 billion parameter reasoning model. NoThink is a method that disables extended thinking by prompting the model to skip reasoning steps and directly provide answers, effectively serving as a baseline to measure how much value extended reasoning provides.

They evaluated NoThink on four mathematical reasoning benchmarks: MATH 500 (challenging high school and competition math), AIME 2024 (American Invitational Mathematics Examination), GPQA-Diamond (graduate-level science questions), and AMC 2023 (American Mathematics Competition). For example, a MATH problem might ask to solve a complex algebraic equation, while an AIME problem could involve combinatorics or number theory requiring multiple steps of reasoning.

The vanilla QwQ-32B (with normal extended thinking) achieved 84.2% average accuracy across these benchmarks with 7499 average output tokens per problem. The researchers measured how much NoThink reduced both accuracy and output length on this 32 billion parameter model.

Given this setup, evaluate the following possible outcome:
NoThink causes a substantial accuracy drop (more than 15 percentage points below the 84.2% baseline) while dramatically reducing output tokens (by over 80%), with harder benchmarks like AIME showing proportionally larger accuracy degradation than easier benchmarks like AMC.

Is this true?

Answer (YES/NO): NO